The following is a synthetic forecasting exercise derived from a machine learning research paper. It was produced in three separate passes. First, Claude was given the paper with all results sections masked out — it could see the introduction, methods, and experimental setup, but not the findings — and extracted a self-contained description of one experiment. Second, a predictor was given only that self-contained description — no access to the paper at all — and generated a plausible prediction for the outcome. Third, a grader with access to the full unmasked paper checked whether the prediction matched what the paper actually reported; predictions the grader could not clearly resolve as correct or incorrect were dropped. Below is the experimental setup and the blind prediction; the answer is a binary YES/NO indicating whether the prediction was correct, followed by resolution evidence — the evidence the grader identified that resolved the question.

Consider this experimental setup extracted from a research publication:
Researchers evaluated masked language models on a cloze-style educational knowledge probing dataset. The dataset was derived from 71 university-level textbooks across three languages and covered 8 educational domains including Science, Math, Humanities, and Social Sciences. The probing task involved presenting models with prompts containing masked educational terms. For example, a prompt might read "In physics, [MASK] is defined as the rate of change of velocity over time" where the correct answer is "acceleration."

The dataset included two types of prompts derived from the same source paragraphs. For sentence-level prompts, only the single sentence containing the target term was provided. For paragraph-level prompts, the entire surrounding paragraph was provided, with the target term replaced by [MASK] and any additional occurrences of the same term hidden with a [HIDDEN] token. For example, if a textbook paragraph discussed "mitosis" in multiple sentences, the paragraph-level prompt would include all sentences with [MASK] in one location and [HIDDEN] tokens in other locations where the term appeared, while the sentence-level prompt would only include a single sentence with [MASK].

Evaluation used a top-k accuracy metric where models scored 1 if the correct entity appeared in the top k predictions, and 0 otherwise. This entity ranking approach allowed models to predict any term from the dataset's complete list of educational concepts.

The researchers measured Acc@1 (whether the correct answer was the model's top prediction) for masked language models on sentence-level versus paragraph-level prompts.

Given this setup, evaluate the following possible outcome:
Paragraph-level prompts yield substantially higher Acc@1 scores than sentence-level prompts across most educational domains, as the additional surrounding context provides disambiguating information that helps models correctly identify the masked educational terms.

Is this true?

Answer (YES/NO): YES